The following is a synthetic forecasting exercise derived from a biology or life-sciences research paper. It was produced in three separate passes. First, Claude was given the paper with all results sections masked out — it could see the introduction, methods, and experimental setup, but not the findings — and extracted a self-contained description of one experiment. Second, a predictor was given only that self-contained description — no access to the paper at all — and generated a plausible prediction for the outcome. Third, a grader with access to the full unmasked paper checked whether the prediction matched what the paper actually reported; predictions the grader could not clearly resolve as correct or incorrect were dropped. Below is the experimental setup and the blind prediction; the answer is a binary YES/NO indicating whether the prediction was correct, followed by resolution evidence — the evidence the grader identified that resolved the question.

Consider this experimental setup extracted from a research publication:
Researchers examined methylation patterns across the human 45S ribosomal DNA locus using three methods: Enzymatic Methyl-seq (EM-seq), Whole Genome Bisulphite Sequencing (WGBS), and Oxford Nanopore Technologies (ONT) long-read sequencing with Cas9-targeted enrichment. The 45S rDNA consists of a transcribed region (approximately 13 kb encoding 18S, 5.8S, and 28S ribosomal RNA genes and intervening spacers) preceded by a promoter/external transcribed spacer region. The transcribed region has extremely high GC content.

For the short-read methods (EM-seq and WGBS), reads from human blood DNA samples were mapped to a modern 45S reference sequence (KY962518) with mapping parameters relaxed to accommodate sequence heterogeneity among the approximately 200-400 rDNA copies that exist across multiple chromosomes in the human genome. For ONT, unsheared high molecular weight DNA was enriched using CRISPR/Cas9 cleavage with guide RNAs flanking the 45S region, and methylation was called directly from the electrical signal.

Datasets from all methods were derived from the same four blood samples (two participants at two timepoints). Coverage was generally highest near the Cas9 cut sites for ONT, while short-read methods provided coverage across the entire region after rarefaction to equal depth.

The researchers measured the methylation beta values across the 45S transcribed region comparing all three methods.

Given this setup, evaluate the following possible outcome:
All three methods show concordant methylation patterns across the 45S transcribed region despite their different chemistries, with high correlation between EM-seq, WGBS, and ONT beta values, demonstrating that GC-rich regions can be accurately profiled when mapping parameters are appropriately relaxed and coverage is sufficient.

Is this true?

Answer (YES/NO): NO